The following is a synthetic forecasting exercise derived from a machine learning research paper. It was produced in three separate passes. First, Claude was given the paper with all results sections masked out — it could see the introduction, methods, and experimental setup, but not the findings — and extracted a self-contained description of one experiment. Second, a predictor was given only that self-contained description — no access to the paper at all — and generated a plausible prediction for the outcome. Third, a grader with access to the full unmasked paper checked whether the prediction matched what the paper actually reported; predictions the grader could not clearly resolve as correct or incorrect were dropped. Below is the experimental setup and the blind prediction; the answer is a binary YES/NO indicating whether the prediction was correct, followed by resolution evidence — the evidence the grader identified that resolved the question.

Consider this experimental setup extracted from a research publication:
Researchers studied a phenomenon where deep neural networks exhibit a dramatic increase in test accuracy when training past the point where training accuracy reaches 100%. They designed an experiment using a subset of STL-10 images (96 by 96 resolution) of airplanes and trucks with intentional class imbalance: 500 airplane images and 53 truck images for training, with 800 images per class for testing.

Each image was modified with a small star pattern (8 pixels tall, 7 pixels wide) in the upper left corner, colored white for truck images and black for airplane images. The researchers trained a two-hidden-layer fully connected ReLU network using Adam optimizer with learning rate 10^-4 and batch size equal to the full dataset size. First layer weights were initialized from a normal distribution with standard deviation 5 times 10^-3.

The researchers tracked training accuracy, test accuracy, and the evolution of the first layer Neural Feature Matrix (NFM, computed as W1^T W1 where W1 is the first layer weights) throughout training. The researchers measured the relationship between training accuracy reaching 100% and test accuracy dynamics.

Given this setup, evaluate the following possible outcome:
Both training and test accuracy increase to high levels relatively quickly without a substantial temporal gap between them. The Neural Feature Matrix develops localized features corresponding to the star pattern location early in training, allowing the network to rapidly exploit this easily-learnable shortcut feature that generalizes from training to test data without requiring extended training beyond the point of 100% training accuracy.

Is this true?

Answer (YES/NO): NO